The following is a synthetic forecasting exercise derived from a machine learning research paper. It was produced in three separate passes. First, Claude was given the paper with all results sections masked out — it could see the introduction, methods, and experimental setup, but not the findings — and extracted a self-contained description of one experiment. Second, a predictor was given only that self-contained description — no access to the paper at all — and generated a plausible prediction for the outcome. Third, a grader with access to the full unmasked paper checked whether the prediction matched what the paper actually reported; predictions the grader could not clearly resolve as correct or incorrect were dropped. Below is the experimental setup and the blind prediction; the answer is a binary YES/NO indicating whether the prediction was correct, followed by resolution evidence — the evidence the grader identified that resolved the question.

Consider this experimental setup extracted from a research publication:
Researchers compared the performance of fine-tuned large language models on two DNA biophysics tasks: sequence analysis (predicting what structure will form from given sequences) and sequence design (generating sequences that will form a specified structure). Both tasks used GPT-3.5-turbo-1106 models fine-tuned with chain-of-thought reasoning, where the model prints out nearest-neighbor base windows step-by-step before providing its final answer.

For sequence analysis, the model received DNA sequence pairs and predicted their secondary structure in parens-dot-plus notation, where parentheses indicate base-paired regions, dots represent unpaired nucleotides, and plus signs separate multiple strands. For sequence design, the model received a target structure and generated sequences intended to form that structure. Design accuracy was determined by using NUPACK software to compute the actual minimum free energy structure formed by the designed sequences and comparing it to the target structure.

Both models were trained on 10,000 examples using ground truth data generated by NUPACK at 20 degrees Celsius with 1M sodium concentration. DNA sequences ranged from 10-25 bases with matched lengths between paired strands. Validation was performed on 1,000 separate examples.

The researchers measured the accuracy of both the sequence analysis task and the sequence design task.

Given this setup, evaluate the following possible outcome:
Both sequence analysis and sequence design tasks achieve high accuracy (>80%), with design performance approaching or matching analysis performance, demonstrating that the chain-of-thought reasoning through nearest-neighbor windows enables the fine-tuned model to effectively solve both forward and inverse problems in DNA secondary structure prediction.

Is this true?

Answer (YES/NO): NO